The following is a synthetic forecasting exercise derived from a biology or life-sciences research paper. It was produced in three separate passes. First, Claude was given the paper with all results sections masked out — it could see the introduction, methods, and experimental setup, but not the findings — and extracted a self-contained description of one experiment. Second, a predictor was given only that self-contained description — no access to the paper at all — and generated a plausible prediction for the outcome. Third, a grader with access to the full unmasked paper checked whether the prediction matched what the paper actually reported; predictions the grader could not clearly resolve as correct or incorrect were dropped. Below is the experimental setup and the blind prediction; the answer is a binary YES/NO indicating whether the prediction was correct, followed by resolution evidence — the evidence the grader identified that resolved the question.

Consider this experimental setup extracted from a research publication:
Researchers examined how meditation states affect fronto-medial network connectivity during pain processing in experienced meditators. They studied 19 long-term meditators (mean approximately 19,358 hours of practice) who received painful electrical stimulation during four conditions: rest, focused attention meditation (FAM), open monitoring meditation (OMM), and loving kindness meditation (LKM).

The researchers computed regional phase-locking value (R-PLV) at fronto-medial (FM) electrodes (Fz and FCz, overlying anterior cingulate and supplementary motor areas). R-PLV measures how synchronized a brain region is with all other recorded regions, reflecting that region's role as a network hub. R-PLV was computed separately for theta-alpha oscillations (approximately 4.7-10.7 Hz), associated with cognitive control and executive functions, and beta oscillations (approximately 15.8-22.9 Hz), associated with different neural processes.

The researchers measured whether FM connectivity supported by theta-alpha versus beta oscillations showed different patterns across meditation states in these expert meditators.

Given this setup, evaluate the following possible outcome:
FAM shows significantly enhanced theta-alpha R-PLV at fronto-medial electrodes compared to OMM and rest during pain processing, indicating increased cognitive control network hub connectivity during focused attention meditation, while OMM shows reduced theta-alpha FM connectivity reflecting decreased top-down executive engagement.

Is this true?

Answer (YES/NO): NO